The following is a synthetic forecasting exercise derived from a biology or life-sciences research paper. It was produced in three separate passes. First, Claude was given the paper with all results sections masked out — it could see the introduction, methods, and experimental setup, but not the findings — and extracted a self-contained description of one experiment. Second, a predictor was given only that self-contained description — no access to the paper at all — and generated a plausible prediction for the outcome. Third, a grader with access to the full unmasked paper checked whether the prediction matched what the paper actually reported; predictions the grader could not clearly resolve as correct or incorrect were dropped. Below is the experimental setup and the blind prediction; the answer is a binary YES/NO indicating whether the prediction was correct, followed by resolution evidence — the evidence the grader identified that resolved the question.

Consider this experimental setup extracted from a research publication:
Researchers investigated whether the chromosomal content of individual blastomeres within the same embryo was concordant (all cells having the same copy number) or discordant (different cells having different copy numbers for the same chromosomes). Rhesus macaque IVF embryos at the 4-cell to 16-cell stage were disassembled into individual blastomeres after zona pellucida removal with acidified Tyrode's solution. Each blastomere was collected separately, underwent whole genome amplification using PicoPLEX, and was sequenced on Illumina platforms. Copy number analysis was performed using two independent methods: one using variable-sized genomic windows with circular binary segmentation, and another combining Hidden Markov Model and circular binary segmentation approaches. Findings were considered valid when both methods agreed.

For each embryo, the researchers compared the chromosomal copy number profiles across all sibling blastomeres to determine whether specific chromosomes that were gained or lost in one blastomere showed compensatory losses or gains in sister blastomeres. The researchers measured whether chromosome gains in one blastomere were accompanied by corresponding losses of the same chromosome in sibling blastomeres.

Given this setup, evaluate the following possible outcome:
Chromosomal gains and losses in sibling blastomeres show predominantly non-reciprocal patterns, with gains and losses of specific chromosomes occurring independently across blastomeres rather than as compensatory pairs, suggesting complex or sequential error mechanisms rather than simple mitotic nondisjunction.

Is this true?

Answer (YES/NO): YES